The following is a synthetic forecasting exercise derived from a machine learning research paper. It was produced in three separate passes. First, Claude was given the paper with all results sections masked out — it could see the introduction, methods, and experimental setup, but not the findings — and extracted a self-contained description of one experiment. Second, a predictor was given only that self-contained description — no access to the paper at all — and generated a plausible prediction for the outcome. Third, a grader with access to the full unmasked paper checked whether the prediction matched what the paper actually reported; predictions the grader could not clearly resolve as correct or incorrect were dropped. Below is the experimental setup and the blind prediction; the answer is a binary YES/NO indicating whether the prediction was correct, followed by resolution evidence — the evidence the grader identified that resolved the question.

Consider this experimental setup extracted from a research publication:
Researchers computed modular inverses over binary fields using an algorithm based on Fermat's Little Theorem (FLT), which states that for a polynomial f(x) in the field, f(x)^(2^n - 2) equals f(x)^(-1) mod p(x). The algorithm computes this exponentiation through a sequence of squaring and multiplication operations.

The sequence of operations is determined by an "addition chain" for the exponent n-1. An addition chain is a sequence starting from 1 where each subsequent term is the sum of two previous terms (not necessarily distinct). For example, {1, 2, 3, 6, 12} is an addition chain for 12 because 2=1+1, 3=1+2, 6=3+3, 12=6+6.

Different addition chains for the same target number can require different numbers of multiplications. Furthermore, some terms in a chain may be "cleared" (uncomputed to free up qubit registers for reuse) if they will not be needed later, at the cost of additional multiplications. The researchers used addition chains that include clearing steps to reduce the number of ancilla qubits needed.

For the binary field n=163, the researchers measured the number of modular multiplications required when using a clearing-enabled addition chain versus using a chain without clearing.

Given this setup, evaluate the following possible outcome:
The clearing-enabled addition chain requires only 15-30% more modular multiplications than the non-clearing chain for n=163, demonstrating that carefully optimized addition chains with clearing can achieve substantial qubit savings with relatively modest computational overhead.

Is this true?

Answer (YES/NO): NO